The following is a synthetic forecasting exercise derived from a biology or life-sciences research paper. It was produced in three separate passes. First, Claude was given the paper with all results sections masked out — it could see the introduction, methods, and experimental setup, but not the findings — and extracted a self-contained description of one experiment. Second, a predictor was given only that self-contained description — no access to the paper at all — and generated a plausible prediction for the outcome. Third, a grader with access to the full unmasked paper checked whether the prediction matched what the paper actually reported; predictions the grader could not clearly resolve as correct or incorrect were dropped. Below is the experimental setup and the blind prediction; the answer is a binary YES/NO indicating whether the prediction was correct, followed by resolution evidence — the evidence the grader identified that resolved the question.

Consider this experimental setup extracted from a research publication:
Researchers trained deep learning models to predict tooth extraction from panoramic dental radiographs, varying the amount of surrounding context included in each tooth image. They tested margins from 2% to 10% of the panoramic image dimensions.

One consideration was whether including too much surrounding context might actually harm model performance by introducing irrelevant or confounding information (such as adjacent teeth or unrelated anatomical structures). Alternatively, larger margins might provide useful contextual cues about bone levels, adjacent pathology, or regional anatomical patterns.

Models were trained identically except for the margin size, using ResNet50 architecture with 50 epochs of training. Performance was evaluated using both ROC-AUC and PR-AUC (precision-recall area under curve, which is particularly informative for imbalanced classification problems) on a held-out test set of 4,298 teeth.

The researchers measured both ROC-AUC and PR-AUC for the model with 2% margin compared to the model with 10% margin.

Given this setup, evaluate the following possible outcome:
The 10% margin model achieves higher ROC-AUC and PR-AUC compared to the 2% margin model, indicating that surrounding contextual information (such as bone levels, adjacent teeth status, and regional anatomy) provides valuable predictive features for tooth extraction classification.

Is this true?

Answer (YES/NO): NO